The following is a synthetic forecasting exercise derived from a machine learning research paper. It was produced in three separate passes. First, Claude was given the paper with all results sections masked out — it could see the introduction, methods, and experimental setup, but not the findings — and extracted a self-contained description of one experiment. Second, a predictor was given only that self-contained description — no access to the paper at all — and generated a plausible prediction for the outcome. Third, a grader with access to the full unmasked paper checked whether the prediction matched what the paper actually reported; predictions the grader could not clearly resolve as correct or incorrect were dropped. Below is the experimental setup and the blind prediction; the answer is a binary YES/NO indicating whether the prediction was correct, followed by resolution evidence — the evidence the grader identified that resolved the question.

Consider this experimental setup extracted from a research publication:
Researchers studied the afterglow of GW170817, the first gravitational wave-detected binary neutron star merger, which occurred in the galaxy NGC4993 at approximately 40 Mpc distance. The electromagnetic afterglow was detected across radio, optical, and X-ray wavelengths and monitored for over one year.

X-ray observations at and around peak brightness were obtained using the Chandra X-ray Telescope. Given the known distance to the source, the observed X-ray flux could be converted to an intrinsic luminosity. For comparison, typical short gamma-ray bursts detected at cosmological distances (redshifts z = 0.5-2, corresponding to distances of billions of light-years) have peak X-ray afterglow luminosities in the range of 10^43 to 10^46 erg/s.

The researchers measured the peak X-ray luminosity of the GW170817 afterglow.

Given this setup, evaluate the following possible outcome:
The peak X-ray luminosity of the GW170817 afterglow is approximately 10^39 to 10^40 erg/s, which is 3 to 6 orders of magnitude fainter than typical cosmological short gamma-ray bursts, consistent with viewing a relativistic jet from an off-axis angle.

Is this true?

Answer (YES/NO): YES